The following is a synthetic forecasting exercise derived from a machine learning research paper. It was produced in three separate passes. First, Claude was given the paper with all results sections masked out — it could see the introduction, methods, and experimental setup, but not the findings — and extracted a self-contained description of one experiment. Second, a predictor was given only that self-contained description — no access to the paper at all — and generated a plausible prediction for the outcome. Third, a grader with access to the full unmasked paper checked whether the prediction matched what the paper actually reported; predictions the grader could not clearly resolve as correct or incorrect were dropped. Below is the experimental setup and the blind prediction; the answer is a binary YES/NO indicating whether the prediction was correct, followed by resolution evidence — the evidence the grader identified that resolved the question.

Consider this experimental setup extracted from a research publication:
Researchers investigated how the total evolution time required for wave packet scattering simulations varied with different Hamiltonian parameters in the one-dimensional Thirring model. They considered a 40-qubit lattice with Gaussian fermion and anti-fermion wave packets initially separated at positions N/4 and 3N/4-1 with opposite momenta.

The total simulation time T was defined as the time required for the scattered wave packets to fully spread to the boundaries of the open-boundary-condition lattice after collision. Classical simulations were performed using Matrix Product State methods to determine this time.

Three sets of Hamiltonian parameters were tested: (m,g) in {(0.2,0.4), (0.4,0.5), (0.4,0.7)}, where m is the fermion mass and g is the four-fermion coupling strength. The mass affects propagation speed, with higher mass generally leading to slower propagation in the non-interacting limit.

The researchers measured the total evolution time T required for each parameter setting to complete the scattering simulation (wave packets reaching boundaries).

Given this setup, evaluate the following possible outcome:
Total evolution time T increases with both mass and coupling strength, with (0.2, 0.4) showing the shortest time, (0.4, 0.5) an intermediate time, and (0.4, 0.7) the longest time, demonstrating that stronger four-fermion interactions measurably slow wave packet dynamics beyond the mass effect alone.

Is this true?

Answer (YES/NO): NO